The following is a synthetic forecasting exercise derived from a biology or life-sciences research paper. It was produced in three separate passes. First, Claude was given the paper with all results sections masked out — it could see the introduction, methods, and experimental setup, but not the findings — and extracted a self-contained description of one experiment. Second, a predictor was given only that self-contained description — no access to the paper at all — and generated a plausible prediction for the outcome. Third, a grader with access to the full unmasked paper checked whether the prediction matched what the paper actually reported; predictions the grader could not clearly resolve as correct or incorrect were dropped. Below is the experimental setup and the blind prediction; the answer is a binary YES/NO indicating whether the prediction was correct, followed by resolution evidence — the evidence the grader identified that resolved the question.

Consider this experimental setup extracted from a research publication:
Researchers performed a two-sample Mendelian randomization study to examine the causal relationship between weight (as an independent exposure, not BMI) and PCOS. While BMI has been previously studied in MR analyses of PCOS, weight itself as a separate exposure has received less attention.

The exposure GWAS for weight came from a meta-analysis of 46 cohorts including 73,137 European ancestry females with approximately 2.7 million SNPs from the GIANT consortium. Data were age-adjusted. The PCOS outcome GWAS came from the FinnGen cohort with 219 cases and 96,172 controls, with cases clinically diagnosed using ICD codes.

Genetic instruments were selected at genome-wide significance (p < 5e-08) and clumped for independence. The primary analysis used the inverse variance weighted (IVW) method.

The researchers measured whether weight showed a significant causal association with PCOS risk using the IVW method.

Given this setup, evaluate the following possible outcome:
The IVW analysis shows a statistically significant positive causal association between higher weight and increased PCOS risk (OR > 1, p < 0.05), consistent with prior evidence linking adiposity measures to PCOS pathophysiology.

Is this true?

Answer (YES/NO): NO